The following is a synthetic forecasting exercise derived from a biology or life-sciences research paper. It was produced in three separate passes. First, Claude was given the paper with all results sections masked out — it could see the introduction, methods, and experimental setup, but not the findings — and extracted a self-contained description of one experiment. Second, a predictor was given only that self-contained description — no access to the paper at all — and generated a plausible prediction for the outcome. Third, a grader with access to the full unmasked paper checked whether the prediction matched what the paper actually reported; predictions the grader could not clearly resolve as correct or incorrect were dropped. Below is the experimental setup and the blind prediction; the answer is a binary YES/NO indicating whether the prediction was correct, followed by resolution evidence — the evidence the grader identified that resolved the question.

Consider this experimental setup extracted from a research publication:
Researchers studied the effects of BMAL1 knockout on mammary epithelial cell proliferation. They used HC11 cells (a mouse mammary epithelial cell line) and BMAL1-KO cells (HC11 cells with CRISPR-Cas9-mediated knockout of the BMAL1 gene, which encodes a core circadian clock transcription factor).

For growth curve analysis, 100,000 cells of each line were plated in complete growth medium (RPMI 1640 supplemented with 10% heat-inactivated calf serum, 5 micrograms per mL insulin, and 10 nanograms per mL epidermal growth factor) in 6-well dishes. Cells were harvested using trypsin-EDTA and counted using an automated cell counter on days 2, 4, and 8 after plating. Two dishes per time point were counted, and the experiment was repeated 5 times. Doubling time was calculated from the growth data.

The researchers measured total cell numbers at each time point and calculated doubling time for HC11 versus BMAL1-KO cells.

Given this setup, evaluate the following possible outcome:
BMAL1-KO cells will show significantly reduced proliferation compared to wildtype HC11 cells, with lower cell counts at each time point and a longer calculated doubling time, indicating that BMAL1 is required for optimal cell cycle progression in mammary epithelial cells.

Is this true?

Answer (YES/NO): NO